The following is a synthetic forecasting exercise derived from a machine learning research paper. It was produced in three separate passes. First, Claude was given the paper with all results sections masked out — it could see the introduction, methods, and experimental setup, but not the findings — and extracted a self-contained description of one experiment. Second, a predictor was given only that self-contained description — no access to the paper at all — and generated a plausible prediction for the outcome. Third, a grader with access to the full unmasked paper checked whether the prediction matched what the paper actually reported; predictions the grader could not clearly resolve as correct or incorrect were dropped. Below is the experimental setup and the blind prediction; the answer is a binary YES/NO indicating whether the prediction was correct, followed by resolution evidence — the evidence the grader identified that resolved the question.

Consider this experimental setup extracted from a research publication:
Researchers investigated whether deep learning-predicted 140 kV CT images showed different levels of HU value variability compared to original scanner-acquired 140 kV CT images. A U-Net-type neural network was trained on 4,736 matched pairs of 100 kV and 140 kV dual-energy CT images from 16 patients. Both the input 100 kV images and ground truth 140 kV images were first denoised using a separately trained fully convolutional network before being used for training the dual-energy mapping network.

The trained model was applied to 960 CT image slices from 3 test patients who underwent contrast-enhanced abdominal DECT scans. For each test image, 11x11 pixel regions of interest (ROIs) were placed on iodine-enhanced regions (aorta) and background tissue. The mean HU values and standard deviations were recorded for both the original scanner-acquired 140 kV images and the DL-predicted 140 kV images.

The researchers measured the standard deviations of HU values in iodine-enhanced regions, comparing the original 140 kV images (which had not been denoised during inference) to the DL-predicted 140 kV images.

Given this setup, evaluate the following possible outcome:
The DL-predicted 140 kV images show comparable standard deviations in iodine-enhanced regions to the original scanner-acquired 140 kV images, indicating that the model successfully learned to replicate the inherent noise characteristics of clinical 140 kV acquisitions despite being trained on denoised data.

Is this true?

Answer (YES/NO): NO